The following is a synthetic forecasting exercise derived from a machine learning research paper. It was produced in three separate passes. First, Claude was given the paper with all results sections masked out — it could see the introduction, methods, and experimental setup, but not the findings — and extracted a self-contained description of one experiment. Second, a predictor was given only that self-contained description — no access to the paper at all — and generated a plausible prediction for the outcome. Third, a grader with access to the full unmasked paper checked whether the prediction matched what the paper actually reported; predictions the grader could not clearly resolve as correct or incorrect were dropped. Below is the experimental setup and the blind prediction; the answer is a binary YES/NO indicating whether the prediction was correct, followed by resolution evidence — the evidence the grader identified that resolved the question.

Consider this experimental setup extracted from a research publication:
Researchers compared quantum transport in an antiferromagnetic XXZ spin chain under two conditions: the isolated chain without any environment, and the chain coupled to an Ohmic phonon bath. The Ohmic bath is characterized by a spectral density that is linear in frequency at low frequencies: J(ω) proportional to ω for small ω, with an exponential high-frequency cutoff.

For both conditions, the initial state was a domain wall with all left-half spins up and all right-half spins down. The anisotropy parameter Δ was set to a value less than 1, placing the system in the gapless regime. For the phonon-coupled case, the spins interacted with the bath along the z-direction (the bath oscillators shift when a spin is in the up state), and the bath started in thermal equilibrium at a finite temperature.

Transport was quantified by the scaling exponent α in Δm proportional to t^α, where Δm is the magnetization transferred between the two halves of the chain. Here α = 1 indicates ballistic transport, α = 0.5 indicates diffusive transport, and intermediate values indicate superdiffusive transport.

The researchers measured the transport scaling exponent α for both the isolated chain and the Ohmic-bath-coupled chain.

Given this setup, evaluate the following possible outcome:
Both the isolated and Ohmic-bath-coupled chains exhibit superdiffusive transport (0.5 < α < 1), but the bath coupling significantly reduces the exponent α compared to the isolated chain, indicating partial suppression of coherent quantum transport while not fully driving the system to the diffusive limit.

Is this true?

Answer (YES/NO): NO